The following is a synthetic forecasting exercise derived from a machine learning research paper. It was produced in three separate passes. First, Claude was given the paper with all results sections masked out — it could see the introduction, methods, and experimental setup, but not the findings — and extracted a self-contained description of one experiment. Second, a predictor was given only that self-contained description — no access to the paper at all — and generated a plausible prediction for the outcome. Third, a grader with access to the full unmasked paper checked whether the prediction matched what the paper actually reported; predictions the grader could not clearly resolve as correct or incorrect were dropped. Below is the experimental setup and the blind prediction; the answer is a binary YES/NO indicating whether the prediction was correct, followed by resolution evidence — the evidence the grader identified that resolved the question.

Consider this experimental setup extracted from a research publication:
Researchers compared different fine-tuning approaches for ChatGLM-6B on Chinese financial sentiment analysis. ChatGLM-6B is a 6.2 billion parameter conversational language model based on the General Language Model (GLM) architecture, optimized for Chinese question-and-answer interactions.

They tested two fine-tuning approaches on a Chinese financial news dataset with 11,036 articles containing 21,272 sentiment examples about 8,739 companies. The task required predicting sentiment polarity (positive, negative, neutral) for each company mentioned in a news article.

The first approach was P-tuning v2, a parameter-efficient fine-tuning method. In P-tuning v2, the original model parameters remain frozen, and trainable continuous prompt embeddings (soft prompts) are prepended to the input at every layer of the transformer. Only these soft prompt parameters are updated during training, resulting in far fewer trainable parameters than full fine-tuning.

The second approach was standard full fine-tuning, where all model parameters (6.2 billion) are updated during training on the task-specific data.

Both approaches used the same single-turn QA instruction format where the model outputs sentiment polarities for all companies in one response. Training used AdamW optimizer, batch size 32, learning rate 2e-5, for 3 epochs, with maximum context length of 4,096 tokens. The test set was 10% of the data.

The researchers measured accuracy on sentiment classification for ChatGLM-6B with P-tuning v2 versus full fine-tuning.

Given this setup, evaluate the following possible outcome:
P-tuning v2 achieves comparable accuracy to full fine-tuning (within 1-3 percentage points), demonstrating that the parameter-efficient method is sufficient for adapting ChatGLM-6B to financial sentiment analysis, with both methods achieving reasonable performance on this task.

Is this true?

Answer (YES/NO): NO